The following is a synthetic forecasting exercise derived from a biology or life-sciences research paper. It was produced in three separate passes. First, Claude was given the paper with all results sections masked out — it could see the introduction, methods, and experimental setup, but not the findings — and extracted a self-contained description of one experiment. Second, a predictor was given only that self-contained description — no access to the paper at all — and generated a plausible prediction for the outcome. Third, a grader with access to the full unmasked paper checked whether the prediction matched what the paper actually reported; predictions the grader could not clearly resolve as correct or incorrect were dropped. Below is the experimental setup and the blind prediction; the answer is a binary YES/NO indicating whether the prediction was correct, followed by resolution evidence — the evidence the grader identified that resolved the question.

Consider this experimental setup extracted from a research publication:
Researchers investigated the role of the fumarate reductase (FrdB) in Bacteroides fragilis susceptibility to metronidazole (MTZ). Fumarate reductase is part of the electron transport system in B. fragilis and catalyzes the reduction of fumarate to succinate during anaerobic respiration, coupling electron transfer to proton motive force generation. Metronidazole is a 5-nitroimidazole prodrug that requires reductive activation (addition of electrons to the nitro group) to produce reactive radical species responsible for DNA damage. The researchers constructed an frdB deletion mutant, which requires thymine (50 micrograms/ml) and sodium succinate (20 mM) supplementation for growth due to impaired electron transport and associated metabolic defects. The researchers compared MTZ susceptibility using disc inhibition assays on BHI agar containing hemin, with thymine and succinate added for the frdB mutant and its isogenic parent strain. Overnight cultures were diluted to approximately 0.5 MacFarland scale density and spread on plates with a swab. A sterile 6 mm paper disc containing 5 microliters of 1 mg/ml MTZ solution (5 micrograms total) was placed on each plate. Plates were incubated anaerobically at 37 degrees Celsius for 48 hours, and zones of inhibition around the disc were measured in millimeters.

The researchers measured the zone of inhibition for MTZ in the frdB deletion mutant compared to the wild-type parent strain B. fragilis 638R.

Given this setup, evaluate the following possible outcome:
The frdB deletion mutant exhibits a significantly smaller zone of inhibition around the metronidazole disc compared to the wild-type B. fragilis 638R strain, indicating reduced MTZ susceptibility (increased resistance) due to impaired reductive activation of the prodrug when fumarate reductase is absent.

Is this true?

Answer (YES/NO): NO